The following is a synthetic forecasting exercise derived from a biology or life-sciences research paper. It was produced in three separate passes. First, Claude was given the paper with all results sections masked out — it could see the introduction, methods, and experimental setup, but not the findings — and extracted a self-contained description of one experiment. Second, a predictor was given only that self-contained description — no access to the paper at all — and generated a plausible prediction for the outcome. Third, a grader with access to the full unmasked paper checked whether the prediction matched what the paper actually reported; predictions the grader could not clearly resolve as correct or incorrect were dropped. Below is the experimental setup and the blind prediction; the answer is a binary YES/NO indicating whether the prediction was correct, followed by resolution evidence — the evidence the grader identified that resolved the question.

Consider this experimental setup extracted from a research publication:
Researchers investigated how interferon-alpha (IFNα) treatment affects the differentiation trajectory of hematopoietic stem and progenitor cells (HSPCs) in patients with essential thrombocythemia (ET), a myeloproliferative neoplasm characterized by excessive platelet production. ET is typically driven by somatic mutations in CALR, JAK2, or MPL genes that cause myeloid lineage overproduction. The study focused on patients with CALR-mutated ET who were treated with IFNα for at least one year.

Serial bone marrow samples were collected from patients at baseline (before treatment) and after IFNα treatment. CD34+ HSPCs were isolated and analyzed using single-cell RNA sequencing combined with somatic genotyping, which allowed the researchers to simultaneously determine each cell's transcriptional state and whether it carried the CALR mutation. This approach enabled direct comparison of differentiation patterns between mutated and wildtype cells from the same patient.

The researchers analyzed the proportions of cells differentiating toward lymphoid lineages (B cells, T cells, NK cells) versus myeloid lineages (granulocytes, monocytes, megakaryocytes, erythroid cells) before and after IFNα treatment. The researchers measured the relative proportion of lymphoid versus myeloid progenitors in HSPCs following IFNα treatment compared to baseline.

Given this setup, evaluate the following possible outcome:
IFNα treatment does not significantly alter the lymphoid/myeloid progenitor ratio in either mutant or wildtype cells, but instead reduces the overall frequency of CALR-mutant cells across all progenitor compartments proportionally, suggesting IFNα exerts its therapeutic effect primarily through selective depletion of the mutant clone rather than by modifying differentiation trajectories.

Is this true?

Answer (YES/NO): NO